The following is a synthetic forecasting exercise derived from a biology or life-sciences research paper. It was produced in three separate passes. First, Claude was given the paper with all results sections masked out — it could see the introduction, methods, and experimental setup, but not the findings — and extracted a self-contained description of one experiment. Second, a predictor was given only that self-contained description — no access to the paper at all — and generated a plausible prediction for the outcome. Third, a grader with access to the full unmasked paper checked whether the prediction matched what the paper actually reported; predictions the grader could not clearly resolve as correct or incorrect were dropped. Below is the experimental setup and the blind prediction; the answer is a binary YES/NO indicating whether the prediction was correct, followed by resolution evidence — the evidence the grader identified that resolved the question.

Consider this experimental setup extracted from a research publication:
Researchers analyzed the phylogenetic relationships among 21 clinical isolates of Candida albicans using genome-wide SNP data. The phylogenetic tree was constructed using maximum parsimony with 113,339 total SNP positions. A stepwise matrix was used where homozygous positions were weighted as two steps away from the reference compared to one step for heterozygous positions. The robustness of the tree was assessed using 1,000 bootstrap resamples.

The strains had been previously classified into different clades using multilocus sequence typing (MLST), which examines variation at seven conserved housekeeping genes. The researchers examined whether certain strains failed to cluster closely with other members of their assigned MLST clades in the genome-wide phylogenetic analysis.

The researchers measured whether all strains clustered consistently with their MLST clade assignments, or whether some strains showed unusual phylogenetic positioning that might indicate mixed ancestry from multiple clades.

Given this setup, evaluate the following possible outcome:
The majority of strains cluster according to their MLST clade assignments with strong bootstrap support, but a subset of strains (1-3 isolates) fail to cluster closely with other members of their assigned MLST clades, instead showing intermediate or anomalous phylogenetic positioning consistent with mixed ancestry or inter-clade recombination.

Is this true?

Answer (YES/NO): YES